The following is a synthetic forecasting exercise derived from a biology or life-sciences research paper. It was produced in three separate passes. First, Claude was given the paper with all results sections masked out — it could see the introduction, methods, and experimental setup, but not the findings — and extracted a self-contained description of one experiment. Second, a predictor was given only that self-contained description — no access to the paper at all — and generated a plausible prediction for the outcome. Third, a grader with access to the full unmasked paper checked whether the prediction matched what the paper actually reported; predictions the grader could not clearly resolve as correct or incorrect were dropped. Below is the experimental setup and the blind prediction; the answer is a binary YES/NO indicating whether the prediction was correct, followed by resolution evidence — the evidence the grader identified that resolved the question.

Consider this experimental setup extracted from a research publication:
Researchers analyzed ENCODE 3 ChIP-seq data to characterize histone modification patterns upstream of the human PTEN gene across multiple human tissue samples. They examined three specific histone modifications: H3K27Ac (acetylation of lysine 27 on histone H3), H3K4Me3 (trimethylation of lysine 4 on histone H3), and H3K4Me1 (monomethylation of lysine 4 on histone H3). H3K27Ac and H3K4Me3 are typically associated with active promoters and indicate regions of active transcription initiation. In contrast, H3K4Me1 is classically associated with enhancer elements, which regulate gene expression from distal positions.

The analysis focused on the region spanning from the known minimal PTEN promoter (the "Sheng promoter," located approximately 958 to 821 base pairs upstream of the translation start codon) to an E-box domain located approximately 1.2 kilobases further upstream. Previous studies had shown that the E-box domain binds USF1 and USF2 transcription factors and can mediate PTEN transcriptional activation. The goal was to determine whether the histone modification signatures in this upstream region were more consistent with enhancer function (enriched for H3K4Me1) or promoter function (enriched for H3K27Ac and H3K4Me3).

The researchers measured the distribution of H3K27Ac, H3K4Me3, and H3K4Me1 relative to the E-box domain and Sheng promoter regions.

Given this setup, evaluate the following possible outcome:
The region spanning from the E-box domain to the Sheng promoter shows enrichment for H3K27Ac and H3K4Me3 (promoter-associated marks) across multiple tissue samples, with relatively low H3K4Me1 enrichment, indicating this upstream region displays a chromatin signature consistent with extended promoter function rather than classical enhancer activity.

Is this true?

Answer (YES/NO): YES